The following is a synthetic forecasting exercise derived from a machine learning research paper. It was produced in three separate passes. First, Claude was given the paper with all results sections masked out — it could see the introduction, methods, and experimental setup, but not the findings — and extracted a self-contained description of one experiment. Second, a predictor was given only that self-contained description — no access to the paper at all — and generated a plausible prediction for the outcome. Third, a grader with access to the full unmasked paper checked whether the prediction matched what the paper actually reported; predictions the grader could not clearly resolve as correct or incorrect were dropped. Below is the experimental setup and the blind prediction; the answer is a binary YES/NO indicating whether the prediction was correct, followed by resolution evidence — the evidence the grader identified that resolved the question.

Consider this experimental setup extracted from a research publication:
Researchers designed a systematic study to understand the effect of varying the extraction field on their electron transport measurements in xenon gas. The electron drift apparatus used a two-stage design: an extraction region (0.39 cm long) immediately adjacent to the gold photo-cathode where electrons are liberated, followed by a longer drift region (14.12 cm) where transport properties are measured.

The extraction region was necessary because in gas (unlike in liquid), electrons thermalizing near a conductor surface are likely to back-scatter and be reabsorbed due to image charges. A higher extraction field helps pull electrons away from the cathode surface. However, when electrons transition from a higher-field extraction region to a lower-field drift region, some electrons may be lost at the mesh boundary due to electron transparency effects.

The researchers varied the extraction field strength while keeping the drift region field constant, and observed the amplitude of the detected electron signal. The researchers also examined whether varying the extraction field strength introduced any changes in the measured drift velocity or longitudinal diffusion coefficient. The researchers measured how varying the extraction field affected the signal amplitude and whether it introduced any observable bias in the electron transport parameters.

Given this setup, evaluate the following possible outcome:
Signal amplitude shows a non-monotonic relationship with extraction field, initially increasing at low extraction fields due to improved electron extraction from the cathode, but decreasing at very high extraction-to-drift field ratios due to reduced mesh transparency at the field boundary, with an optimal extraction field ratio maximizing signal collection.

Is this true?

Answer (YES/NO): NO